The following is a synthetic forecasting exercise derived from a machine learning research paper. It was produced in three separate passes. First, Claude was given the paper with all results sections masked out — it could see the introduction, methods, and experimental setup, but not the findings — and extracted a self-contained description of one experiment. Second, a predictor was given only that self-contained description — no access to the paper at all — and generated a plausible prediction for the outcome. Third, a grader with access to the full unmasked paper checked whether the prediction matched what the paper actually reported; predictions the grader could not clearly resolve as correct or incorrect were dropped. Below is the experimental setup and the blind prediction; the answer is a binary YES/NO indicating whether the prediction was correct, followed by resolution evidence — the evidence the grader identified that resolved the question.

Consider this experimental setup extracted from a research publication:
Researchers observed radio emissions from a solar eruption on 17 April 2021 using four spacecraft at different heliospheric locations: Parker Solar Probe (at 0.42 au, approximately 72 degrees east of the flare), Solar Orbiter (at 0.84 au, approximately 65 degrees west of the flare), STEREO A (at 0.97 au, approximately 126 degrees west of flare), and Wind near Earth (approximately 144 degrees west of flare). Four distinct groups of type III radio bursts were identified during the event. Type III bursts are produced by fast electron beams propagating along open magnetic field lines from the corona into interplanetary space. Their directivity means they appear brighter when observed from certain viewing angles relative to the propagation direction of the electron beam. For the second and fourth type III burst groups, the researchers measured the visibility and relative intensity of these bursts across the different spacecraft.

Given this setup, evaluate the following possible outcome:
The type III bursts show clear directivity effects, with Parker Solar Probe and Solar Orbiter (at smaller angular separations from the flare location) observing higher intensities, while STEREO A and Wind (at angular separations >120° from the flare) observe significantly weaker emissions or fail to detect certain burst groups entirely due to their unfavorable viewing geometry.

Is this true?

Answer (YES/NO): NO